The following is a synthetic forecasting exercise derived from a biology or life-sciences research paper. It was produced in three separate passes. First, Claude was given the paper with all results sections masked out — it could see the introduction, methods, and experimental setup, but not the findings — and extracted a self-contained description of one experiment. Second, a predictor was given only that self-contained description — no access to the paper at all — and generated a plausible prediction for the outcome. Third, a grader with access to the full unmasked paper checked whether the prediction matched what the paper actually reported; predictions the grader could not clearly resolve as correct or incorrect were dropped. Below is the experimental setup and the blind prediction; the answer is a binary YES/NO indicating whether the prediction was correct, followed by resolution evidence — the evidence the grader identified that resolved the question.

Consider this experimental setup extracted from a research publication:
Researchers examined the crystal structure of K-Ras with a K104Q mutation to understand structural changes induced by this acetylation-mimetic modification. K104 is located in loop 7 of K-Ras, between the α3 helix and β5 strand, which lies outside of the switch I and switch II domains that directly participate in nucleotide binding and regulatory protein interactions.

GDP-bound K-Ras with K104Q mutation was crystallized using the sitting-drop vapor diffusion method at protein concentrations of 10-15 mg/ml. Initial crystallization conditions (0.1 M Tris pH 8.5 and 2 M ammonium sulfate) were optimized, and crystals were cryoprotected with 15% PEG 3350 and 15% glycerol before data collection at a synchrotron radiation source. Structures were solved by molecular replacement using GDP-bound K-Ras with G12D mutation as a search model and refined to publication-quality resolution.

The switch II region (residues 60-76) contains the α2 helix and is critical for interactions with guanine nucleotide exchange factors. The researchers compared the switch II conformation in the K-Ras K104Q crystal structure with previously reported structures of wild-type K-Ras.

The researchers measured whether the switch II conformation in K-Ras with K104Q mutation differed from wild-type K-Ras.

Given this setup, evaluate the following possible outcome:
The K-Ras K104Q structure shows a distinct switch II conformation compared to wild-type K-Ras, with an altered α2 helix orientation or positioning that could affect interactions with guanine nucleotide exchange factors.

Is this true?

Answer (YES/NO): YES